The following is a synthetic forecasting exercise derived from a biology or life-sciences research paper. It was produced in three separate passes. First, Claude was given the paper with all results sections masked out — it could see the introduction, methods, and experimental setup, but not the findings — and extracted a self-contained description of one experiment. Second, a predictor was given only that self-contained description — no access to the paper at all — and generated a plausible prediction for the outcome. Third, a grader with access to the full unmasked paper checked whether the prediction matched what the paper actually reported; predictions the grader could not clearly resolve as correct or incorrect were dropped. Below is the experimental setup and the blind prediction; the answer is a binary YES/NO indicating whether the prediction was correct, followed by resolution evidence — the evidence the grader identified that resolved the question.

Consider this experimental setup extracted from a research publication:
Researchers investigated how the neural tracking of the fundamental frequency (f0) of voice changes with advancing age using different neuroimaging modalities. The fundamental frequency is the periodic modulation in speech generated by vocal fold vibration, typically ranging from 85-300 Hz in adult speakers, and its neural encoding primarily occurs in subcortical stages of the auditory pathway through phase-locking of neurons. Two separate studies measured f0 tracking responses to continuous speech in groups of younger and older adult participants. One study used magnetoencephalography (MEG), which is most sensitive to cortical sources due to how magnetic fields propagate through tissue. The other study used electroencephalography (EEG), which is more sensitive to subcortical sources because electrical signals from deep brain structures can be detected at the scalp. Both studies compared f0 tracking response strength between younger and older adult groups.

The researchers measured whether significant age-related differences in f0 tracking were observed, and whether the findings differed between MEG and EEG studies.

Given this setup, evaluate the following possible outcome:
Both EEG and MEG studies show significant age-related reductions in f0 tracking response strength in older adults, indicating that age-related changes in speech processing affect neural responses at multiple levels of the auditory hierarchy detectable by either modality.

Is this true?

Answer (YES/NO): NO